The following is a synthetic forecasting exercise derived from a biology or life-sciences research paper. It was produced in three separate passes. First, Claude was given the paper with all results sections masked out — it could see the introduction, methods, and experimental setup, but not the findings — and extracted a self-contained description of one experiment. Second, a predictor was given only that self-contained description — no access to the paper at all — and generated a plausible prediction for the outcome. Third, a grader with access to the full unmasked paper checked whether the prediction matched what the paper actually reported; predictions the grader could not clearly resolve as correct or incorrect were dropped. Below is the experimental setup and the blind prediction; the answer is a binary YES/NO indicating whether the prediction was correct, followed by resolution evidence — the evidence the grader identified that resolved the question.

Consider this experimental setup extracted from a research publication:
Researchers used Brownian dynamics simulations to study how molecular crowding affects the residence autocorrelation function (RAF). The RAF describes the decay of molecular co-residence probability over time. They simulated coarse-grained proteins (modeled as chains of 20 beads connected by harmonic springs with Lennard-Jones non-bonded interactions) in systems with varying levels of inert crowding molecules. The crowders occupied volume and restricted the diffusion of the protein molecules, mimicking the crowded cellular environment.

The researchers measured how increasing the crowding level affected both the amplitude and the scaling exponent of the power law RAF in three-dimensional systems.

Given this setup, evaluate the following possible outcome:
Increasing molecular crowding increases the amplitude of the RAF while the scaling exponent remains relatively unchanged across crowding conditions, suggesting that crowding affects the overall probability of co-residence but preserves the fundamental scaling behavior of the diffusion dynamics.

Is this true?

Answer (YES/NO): YES